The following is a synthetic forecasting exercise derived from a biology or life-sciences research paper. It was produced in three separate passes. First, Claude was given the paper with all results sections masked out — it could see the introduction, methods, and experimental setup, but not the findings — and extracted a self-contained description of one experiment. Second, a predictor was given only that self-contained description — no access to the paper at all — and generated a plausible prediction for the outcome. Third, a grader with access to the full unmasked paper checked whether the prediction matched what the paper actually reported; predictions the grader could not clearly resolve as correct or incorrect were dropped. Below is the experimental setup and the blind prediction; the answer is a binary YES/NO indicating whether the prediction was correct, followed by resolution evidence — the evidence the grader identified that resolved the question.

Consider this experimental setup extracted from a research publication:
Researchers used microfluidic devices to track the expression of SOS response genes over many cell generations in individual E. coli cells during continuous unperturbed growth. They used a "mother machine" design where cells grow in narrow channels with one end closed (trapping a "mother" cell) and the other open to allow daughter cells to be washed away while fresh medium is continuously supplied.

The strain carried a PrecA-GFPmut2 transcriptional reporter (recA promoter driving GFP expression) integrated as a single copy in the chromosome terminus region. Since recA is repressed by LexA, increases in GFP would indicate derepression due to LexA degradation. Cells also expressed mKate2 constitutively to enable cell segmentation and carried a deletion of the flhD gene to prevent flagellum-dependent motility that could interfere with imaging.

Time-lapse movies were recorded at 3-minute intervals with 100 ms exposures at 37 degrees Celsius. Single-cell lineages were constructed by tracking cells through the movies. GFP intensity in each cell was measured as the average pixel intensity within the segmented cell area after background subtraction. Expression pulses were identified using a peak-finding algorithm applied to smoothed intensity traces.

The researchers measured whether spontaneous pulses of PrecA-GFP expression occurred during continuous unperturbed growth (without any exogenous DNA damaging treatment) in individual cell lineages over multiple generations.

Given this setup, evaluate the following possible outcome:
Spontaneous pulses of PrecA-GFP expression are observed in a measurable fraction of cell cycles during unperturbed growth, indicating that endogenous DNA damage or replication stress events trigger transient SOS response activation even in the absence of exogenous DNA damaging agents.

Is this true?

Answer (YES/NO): YES